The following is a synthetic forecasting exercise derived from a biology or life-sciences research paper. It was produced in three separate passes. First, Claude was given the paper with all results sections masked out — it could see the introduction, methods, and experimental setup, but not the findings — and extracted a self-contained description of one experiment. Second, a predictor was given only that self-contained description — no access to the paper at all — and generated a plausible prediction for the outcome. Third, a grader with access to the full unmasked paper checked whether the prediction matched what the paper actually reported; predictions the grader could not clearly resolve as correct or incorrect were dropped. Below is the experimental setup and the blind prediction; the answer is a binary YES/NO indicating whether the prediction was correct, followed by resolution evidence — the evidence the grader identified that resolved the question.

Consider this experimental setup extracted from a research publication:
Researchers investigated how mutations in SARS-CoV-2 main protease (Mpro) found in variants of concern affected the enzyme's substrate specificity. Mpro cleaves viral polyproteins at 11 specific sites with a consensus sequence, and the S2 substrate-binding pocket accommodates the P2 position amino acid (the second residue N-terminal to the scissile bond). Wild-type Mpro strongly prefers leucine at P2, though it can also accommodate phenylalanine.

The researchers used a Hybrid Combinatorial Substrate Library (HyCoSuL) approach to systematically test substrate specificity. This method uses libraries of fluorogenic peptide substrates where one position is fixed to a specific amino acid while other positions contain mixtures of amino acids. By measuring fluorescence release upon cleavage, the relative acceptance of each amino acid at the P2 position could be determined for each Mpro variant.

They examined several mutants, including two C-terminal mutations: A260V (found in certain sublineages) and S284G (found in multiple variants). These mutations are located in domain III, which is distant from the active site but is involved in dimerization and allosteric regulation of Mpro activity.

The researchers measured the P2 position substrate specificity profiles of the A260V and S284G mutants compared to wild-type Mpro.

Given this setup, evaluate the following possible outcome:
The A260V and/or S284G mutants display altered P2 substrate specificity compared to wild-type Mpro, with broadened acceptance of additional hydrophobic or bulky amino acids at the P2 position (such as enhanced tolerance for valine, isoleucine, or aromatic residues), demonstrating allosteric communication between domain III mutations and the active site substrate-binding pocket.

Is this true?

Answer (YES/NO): YES